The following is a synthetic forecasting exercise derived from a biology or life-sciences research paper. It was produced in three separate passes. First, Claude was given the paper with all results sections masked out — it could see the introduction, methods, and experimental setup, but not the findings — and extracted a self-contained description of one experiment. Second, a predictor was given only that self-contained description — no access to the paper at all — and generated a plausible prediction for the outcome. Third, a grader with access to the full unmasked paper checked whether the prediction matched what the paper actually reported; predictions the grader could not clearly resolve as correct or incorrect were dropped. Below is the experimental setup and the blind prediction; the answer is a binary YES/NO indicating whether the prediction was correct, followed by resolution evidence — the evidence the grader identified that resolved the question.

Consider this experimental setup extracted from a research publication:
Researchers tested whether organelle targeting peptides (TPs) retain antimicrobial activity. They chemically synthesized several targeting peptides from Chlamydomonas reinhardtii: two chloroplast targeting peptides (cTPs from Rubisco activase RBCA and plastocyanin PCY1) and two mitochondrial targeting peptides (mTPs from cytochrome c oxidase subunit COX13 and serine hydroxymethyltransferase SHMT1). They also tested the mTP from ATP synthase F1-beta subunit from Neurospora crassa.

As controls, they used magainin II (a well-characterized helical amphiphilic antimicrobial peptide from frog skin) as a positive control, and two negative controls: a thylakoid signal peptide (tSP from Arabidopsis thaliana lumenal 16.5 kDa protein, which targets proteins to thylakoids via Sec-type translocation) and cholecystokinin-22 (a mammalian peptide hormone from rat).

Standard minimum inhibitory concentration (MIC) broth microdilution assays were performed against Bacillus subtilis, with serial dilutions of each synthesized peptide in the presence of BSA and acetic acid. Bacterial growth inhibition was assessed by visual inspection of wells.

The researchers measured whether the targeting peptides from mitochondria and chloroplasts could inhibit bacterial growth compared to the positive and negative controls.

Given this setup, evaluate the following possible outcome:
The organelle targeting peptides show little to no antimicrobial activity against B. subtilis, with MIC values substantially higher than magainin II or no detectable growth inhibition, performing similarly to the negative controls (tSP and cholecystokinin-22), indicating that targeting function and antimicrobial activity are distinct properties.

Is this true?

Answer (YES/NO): NO